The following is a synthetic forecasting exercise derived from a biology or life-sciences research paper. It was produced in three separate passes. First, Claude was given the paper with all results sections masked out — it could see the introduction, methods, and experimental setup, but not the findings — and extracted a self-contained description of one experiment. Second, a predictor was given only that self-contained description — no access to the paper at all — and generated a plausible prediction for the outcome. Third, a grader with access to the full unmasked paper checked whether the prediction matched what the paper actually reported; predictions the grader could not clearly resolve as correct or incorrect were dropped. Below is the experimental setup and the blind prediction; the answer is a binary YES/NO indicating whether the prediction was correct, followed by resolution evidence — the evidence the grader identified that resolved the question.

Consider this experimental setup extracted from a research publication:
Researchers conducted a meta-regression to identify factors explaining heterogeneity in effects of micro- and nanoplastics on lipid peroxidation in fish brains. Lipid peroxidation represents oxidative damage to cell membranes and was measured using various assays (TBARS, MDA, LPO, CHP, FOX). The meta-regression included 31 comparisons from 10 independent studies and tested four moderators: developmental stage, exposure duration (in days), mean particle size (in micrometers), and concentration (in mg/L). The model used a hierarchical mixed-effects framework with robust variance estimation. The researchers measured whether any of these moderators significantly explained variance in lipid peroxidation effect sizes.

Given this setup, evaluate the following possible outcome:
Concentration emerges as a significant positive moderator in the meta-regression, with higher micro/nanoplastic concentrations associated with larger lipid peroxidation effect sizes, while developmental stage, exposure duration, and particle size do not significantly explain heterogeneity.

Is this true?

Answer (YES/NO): NO